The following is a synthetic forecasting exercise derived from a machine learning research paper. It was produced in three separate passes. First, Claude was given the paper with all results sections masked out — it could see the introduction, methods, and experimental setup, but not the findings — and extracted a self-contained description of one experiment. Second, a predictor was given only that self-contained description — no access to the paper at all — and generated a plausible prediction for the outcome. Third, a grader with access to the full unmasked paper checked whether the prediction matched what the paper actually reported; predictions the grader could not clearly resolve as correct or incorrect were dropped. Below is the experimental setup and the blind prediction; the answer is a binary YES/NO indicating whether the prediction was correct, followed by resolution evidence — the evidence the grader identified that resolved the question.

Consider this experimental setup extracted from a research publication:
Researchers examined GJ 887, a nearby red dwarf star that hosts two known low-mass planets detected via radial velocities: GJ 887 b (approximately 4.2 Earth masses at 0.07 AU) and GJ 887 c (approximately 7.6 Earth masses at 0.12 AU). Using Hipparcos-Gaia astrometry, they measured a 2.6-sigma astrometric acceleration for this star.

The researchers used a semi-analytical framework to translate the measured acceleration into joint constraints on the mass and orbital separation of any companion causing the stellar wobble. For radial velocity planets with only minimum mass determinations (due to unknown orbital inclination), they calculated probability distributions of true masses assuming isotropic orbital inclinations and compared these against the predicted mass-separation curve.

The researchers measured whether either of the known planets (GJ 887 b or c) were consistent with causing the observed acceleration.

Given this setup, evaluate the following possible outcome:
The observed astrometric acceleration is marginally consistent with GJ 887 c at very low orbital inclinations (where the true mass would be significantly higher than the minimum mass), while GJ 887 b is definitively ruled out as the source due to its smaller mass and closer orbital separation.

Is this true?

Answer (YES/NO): NO